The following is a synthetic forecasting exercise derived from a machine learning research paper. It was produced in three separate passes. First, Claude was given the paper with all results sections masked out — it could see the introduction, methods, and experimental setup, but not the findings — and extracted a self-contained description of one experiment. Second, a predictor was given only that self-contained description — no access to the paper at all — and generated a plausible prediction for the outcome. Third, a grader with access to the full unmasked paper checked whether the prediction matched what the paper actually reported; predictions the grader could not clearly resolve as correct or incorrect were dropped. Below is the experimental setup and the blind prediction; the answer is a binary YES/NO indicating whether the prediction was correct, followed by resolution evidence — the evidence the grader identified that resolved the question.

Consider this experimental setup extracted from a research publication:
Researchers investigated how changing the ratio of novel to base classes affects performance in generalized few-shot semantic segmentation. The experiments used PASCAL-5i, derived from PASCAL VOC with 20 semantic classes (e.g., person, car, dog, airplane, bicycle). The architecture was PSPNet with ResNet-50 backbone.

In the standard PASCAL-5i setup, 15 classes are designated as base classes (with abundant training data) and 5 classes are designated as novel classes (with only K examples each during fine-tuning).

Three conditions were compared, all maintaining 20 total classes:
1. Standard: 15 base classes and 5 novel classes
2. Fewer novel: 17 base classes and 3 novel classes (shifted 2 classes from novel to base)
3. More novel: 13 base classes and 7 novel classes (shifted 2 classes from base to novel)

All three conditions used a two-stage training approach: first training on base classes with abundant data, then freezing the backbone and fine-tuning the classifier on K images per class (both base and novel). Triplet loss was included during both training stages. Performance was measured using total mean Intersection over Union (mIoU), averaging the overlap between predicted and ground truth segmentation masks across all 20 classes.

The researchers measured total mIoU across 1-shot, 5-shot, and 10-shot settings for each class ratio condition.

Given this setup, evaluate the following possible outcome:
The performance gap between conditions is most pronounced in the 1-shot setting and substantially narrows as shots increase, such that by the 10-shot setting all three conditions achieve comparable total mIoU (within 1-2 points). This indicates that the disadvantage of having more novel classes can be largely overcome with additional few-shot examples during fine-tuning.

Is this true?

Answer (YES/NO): NO